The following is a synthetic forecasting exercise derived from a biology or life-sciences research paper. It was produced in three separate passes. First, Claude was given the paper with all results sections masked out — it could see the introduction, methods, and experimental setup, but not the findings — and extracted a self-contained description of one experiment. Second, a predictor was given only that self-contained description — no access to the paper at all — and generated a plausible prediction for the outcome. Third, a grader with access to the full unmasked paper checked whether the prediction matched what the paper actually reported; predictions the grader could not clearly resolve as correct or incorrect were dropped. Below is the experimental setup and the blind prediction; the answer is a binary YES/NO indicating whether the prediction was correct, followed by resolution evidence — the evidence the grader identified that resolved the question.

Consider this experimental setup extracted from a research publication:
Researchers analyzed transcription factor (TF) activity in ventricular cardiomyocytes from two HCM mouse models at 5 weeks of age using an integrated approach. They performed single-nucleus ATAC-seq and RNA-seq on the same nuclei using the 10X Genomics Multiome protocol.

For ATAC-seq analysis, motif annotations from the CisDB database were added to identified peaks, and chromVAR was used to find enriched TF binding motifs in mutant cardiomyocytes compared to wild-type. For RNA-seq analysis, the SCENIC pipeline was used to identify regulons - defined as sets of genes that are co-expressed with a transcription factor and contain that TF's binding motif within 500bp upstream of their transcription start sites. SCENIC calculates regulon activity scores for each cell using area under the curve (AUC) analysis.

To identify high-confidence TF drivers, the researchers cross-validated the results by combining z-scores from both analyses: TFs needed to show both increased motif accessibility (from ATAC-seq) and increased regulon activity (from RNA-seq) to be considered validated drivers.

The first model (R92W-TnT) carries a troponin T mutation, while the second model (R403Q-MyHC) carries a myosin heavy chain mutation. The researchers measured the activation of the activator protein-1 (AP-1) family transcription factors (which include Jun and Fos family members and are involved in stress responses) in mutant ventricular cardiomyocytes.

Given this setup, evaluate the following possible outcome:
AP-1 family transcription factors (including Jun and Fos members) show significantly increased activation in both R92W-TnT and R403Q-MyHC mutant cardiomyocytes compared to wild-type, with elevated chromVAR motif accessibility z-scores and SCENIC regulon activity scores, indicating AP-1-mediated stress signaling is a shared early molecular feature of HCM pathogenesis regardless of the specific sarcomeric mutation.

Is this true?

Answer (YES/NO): YES